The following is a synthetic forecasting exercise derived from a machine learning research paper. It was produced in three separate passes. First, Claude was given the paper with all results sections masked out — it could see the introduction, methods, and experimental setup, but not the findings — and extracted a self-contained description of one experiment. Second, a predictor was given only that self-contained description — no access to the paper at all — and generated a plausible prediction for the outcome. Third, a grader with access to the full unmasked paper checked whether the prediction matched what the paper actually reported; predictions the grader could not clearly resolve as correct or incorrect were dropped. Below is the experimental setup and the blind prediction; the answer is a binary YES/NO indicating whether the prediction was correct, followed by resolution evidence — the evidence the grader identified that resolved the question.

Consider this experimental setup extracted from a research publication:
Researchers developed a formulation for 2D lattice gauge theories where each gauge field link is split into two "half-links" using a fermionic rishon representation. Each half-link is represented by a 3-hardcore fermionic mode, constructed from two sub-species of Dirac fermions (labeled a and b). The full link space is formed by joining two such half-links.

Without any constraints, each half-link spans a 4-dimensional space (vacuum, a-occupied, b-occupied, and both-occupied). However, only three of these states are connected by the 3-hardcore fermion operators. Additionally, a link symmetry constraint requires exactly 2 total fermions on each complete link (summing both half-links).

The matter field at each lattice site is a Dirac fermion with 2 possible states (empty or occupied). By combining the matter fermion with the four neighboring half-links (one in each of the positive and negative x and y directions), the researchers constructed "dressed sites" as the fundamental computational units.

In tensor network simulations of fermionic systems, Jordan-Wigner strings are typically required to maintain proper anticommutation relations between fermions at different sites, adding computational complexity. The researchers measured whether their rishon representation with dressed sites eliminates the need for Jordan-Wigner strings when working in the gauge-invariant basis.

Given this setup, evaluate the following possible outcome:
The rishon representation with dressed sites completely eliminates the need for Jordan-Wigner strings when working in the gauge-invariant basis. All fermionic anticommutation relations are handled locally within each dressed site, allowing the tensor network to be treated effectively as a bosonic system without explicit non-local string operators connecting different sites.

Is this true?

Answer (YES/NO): YES